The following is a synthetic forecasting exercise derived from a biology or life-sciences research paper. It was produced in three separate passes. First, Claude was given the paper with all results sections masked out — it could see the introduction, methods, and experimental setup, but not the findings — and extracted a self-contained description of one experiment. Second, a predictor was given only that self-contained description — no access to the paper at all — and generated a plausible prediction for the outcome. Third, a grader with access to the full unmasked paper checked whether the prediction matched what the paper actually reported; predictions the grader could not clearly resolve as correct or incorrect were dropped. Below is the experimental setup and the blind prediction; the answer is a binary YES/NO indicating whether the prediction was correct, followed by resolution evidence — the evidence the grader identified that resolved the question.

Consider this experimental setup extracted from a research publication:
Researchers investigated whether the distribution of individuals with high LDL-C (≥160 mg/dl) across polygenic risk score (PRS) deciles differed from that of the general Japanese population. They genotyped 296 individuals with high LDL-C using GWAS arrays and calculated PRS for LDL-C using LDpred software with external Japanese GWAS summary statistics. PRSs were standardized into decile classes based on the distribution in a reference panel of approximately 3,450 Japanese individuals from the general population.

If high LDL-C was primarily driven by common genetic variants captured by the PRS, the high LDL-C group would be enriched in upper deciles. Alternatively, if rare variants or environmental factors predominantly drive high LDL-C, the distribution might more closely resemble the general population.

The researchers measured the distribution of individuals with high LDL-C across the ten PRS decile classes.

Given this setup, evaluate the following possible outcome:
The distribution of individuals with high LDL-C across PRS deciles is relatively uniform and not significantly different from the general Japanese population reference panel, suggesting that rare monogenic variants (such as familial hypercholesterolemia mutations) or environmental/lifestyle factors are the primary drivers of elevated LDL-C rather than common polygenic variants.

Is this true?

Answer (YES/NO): NO